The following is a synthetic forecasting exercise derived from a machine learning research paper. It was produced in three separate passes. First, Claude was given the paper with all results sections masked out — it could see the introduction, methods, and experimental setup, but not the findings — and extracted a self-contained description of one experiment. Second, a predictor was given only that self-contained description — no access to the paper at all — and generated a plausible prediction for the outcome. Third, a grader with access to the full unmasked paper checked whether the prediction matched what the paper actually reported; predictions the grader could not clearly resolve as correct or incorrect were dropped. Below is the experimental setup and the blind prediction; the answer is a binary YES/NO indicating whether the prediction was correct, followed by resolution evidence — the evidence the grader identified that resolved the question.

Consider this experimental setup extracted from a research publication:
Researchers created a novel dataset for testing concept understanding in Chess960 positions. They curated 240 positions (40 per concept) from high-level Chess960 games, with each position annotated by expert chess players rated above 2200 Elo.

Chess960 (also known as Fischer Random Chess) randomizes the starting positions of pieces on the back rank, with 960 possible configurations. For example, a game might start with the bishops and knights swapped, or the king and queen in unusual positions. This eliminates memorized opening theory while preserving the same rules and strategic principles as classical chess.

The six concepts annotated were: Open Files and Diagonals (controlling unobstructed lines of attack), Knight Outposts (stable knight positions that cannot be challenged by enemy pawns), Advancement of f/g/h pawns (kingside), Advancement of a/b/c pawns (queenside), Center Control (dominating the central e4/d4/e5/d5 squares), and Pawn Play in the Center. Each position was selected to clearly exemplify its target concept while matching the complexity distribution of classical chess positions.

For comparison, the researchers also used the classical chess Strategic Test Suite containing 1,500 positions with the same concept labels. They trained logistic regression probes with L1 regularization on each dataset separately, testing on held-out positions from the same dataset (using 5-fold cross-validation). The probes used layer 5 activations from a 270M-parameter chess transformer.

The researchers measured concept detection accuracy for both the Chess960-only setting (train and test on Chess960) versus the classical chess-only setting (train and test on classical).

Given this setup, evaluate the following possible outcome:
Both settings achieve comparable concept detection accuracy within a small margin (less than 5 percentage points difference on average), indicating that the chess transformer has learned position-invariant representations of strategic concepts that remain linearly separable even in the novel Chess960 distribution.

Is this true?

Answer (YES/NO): NO